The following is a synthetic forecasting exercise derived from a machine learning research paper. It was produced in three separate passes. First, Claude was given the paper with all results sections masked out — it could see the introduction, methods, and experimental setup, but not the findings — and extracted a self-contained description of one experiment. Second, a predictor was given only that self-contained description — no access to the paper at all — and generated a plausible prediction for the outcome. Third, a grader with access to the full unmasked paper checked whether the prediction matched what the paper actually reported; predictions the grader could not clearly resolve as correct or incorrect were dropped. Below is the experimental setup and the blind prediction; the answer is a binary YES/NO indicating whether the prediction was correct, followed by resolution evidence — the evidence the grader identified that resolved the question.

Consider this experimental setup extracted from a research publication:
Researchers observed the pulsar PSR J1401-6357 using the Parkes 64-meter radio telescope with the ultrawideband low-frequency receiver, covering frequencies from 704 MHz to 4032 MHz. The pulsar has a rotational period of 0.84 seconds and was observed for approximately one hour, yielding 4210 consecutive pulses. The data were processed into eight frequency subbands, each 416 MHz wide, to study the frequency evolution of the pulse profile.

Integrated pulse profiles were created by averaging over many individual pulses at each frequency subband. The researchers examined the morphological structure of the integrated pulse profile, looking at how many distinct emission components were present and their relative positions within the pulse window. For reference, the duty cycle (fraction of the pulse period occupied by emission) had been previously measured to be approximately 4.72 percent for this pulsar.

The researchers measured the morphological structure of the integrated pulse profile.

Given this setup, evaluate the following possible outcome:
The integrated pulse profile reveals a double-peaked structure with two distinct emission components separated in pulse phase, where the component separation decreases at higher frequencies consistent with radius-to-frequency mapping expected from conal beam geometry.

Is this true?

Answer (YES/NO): NO